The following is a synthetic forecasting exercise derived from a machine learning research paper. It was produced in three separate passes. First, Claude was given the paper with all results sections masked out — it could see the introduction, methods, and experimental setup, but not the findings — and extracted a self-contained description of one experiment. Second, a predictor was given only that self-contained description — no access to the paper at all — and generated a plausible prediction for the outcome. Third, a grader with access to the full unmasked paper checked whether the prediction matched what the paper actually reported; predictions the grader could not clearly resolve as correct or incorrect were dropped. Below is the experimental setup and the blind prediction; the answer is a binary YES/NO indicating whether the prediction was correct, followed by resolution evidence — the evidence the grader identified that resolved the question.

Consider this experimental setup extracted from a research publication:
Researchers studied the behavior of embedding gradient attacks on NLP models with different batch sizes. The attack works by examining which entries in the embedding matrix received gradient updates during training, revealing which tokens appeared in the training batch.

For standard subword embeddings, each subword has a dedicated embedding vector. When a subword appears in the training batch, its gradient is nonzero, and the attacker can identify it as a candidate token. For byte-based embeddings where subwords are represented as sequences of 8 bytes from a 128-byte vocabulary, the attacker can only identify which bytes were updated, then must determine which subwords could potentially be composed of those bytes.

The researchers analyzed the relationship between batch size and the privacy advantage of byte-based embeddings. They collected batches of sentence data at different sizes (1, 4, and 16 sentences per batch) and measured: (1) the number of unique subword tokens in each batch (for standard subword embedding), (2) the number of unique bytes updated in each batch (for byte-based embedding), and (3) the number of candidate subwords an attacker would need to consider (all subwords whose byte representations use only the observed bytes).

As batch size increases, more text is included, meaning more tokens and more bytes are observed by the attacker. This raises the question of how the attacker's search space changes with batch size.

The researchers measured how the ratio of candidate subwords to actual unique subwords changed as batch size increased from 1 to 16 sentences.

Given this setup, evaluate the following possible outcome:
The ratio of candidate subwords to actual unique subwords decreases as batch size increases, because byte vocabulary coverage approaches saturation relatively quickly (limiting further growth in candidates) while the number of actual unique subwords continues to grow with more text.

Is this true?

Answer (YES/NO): YES